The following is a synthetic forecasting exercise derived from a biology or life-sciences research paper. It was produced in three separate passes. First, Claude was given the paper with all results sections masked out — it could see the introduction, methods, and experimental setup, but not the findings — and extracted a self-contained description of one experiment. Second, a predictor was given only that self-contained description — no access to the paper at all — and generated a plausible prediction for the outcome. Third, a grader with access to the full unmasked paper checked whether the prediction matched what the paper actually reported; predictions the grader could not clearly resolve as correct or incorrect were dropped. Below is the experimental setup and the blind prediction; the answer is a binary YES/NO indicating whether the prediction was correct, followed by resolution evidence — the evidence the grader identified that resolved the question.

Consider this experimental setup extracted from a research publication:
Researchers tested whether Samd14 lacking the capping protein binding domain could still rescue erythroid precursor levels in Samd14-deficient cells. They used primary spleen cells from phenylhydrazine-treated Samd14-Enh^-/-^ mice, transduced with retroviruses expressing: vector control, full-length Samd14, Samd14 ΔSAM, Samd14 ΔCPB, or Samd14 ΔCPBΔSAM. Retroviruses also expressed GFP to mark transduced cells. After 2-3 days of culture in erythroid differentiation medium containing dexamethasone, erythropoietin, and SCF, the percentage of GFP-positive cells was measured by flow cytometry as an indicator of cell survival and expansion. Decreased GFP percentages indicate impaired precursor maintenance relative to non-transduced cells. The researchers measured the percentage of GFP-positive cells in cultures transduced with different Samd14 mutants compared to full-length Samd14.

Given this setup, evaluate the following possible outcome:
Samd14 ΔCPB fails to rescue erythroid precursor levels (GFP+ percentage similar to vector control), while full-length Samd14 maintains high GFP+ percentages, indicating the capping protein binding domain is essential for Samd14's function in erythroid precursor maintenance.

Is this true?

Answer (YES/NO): NO